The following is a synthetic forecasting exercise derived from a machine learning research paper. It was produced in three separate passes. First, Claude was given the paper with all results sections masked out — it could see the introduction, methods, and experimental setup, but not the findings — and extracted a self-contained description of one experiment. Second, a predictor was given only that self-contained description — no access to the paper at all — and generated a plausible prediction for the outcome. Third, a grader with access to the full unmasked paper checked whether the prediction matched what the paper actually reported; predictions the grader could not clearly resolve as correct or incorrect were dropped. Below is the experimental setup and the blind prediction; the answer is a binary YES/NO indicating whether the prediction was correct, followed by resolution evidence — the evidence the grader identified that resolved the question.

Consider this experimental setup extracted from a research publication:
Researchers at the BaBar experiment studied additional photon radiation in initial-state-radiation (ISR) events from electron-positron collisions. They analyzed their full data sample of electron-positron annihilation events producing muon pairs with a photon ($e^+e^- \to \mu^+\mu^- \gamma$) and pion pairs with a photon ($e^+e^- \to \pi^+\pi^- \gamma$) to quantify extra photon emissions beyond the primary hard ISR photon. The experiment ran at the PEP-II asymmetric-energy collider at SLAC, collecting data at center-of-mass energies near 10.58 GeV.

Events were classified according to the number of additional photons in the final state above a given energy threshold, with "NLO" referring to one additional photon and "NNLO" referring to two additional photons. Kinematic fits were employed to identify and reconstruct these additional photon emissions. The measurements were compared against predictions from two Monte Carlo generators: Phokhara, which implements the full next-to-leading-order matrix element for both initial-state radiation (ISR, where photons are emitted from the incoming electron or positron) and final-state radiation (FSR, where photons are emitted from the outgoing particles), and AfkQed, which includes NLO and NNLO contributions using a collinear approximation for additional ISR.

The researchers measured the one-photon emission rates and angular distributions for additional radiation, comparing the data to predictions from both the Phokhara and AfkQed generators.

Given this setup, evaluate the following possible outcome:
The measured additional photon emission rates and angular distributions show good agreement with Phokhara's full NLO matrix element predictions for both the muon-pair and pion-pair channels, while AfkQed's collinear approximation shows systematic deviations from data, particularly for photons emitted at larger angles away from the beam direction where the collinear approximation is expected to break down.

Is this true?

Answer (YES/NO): NO